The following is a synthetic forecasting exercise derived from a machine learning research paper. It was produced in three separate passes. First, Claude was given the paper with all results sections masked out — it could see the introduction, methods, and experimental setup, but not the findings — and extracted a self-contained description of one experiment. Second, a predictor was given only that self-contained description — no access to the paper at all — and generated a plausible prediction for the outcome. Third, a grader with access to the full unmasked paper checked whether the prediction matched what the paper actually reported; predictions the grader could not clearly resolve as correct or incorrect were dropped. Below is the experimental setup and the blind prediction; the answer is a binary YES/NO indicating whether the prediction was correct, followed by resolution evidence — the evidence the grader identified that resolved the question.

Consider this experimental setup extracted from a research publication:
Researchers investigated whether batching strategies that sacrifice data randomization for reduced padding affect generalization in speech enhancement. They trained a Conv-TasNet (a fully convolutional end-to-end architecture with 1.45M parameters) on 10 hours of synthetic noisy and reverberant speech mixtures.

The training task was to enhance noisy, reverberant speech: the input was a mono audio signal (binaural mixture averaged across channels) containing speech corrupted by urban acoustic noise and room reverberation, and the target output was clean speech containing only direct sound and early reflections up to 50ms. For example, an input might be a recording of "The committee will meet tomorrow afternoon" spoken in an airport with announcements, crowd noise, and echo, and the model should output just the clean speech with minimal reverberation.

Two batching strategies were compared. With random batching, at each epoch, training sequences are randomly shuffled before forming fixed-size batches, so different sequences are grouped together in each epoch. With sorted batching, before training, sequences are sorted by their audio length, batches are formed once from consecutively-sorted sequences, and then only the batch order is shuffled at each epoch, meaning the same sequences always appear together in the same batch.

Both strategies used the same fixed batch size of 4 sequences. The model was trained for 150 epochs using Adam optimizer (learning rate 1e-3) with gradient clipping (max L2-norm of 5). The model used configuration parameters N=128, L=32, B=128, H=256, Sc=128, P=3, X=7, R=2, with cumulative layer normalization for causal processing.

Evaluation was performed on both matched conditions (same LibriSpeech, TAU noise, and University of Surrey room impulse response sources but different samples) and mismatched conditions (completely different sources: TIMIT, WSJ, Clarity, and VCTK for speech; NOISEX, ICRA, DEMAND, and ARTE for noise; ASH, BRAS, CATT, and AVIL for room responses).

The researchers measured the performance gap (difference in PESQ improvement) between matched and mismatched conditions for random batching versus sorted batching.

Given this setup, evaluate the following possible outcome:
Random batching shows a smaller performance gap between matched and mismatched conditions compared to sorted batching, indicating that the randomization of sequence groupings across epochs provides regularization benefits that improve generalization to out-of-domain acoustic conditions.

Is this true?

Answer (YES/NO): NO